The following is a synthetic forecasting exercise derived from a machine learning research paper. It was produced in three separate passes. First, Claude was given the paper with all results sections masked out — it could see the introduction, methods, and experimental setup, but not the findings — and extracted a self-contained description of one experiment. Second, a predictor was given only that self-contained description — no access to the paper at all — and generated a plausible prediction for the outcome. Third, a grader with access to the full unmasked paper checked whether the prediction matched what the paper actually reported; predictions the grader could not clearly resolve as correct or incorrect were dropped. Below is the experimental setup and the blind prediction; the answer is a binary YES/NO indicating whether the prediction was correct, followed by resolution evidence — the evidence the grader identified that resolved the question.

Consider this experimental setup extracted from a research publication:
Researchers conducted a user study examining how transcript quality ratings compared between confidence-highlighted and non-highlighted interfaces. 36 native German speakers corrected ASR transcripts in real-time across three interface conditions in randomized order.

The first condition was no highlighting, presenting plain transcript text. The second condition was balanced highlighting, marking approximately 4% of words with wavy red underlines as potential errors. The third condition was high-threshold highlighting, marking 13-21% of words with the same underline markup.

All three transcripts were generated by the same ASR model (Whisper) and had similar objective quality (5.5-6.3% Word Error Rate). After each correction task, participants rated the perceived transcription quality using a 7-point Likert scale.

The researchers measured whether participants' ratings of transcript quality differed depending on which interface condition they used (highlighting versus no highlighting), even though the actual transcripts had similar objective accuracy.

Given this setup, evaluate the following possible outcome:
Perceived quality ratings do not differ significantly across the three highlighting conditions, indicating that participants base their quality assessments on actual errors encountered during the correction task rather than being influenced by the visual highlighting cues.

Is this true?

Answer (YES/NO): YES